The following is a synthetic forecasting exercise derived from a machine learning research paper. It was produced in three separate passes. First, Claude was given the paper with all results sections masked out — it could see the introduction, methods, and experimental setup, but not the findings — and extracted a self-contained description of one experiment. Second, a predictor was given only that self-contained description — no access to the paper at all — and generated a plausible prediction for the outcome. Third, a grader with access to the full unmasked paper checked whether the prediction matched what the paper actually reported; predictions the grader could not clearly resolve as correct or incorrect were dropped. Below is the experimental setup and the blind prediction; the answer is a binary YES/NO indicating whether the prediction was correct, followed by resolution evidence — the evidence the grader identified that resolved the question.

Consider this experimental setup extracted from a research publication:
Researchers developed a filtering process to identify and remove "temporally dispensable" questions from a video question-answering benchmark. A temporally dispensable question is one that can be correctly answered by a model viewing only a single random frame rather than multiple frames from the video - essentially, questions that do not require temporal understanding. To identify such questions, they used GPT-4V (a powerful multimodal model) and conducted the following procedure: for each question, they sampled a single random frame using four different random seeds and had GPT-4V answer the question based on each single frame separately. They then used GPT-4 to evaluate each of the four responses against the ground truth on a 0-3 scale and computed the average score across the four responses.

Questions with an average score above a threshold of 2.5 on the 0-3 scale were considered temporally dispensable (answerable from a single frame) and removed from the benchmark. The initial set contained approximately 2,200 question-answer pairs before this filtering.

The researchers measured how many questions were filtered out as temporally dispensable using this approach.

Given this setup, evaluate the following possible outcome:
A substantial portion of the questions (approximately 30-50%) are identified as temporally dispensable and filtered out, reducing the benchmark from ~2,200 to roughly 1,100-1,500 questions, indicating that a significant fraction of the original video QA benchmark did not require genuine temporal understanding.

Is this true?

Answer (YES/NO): NO